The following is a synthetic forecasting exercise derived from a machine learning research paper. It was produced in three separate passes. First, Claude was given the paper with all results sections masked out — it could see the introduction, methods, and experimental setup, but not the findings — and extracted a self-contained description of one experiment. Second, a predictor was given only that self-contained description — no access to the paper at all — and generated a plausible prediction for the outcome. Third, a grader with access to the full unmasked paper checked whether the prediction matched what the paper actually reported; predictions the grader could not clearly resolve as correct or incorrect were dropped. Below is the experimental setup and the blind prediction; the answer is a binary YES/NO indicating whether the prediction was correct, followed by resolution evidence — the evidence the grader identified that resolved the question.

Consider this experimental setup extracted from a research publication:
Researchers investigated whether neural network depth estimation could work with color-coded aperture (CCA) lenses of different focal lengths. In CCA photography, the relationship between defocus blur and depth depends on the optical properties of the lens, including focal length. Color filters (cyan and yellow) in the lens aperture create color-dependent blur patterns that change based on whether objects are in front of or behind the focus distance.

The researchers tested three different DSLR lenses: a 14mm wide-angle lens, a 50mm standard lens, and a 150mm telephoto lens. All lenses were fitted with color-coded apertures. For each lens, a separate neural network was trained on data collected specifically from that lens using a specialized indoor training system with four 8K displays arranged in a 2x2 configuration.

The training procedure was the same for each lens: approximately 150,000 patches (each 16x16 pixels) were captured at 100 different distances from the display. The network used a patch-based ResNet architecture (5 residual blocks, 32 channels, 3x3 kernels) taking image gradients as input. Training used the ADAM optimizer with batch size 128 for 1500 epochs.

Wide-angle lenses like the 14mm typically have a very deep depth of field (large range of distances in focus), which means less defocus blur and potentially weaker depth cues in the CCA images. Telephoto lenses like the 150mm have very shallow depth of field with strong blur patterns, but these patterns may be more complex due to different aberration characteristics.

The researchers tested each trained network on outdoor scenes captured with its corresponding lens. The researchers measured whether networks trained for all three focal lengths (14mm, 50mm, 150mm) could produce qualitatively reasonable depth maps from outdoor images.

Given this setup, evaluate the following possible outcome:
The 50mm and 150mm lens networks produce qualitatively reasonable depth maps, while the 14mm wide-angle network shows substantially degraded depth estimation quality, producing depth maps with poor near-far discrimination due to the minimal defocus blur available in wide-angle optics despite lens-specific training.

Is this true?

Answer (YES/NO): NO